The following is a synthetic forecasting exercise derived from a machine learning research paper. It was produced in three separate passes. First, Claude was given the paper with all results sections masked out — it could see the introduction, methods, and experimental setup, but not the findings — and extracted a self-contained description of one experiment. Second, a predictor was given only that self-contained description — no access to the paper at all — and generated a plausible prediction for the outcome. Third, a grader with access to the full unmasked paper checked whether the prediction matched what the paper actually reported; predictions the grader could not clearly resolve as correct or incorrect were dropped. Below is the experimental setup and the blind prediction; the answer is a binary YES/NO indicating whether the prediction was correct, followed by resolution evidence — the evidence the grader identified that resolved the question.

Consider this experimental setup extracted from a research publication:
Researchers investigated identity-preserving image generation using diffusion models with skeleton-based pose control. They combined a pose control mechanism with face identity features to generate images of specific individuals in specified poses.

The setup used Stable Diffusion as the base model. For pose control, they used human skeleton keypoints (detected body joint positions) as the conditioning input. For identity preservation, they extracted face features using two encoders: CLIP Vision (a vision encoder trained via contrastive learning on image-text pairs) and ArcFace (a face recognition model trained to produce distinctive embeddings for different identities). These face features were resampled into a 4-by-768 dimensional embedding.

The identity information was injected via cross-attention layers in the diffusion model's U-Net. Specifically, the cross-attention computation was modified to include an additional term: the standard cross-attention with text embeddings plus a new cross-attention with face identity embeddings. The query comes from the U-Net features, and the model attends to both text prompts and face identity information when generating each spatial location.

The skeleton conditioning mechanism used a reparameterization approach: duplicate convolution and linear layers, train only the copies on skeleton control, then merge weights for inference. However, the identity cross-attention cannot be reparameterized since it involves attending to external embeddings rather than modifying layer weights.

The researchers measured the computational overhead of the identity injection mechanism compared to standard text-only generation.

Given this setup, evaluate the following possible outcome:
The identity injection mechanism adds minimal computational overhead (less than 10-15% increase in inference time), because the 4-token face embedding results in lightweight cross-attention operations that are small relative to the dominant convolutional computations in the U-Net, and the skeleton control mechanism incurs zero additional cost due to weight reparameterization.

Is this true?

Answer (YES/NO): YES